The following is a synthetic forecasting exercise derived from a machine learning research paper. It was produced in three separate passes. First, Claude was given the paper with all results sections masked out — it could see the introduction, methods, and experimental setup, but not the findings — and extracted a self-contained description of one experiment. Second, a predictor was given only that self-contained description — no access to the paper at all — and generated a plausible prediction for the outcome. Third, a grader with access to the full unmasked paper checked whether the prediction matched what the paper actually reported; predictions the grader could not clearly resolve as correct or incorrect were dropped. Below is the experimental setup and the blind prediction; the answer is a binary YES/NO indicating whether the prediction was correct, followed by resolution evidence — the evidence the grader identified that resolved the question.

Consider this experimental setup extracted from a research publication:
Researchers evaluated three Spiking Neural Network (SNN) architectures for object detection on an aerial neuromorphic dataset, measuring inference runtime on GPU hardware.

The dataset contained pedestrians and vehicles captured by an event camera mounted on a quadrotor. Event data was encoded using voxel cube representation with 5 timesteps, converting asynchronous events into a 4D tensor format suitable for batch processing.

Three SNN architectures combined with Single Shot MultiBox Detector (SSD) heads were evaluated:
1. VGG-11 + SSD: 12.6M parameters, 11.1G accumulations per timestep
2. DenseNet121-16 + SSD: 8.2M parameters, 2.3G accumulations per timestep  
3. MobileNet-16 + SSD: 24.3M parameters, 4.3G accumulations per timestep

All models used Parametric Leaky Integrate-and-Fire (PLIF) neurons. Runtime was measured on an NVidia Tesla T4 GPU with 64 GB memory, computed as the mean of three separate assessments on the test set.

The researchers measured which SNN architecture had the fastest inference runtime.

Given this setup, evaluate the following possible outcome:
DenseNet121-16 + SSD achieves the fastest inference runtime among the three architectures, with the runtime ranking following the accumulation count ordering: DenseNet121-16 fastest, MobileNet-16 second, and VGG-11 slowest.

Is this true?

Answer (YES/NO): NO